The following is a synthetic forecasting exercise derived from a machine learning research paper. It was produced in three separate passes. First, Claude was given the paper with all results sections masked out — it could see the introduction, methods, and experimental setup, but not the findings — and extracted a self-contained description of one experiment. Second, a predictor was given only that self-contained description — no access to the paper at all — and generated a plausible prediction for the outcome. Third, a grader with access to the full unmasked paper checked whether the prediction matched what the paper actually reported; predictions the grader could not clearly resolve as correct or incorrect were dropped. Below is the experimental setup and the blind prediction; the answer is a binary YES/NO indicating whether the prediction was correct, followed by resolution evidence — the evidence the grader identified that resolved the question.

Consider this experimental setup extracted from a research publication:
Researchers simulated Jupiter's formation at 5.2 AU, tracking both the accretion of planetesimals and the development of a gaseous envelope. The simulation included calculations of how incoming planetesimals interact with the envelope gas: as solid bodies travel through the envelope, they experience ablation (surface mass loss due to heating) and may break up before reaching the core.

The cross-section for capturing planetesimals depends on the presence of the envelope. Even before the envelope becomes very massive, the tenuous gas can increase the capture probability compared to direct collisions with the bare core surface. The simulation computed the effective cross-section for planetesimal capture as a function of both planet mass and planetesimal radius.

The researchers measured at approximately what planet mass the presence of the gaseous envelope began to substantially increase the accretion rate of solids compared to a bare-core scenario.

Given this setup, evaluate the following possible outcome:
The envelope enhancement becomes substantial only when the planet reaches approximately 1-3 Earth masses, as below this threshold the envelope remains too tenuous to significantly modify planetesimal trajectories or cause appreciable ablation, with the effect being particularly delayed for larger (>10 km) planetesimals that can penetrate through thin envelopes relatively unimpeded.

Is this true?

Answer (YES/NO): YES